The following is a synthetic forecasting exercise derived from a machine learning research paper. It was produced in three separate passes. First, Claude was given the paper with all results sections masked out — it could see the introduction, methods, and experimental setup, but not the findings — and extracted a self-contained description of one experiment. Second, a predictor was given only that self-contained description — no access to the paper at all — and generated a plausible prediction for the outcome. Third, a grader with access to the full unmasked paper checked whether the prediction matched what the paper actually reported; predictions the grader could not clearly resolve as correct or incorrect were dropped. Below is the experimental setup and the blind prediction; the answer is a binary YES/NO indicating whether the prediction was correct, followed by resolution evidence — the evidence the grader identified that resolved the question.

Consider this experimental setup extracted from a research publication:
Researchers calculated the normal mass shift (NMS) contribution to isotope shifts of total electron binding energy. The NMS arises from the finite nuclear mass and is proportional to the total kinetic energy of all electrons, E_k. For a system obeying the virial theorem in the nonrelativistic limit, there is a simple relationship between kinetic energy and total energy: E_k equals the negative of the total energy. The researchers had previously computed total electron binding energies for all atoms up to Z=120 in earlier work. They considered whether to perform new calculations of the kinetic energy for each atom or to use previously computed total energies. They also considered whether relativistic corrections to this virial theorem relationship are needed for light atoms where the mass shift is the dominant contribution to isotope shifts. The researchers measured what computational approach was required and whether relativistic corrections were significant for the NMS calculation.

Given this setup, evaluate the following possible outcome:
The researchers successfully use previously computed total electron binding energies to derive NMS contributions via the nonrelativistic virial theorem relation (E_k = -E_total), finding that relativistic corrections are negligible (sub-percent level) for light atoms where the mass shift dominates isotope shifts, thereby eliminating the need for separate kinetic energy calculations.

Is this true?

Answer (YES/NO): YES